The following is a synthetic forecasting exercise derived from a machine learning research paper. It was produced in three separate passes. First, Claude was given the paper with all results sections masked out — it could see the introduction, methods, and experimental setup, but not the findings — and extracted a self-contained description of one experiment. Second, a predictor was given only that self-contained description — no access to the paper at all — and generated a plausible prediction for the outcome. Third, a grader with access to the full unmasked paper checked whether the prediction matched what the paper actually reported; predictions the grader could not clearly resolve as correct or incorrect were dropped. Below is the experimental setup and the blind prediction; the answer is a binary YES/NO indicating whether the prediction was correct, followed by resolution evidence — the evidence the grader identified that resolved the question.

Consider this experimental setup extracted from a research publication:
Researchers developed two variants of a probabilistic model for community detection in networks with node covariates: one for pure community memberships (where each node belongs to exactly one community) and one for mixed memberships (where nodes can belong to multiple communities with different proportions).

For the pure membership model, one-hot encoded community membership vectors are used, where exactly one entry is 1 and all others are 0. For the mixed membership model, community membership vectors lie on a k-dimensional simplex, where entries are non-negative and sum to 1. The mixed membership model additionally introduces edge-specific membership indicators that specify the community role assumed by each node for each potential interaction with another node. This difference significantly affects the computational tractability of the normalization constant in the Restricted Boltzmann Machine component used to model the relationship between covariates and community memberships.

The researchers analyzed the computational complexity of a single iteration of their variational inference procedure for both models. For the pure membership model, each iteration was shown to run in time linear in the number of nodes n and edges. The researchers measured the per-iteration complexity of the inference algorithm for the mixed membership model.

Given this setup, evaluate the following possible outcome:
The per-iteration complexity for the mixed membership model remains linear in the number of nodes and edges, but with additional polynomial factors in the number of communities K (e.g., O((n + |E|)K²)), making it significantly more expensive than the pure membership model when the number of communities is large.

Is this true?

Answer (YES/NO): NO